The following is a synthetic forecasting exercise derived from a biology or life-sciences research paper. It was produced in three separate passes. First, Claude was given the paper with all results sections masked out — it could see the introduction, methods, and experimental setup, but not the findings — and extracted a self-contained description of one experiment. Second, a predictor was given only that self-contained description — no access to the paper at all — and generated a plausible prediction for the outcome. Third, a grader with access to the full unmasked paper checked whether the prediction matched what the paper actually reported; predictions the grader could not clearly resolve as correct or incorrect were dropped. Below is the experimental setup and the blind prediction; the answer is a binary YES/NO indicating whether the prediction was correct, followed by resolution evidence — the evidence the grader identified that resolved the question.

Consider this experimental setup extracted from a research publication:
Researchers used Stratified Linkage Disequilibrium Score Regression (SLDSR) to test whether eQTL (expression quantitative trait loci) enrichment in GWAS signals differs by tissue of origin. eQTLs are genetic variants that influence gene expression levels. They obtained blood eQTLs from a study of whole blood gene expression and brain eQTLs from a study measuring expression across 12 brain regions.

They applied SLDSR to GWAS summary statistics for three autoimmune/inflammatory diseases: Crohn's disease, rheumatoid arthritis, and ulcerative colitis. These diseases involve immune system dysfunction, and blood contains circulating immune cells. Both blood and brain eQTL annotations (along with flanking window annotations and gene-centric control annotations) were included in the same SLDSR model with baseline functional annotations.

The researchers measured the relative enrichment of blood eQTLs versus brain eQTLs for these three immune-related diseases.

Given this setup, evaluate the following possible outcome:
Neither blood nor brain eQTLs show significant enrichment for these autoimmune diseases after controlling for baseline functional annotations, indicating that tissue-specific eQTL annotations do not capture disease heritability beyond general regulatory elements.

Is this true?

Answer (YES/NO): NO